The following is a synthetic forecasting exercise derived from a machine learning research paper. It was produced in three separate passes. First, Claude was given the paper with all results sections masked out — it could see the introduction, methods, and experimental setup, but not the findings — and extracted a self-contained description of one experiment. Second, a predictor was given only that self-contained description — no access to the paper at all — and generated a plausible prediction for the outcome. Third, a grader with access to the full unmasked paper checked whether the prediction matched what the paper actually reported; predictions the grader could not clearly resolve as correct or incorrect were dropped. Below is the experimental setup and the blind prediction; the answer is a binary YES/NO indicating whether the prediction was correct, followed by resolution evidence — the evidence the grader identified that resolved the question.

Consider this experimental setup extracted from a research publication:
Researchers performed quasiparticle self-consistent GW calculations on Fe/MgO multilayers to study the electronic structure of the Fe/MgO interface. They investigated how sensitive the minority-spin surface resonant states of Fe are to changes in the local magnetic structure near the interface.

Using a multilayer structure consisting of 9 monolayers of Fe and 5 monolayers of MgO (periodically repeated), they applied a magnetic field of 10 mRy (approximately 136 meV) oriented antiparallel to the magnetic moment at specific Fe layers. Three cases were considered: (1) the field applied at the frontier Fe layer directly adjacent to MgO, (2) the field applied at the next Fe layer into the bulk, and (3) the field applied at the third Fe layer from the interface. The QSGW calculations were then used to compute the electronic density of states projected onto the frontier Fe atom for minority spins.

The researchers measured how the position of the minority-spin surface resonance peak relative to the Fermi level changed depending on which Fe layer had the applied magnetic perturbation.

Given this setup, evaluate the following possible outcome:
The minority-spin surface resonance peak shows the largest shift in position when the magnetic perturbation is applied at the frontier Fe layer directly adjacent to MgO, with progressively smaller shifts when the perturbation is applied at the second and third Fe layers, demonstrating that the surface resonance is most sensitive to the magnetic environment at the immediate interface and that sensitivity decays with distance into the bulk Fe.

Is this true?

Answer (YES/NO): NO